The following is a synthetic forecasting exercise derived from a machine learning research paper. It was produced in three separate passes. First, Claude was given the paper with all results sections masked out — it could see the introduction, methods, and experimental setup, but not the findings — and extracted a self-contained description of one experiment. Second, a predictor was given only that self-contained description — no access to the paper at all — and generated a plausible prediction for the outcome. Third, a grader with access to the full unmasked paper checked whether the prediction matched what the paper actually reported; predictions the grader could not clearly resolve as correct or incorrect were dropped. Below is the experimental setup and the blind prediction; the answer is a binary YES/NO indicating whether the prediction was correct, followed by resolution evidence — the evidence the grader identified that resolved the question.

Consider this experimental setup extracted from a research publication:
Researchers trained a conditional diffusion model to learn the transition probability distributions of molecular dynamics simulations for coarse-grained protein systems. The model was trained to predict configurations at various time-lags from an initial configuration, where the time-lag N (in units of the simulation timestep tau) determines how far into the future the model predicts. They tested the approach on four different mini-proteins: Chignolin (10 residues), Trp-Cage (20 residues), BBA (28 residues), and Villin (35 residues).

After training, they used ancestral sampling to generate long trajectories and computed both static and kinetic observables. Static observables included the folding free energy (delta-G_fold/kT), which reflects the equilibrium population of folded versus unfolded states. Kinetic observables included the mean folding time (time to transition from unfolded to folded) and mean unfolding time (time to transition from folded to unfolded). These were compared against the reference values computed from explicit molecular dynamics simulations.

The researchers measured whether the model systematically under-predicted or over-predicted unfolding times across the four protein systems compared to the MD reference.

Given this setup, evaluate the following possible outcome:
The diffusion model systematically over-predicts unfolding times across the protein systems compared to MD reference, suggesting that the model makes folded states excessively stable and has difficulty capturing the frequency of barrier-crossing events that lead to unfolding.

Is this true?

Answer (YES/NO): NO